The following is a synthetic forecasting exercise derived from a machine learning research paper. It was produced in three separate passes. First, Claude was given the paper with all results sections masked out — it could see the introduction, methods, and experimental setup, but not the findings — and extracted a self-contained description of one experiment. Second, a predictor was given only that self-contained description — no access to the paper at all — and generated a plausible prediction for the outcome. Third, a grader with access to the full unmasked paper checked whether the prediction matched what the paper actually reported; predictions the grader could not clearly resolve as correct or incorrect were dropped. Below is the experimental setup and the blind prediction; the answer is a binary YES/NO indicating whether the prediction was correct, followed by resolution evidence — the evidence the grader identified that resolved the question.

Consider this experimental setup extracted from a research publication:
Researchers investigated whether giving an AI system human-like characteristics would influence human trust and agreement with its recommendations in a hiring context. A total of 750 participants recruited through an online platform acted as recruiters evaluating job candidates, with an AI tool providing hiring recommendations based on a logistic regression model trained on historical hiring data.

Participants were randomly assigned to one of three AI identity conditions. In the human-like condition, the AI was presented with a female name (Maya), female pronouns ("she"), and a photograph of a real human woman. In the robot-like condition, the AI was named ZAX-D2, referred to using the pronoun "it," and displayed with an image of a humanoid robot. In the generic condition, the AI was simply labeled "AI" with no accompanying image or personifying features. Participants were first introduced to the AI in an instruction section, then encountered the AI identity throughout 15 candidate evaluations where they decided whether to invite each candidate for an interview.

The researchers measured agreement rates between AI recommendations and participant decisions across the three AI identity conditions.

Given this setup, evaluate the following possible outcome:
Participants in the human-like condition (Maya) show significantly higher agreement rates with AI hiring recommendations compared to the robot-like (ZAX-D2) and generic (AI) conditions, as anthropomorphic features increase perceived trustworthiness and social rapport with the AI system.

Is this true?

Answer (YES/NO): NO